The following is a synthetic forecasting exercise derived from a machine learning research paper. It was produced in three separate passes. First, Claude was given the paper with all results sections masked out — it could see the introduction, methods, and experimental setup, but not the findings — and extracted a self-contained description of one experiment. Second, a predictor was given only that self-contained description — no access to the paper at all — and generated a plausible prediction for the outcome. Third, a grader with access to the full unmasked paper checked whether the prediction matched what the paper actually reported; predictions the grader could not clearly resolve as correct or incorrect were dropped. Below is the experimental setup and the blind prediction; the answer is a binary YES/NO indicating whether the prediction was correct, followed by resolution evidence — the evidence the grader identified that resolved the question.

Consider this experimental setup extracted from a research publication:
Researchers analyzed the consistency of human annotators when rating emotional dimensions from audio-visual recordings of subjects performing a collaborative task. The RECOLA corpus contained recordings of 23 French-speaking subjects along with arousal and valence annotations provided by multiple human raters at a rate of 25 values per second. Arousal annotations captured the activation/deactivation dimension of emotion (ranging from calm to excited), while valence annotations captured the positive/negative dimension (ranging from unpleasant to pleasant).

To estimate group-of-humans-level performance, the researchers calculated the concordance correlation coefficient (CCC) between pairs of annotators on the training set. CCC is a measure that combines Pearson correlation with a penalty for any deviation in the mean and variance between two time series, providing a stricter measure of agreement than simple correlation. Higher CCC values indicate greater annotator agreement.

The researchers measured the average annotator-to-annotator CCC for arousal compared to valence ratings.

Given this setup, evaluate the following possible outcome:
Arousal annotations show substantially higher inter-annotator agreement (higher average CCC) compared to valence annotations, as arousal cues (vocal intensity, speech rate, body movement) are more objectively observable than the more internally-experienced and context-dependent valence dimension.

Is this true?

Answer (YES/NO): NO